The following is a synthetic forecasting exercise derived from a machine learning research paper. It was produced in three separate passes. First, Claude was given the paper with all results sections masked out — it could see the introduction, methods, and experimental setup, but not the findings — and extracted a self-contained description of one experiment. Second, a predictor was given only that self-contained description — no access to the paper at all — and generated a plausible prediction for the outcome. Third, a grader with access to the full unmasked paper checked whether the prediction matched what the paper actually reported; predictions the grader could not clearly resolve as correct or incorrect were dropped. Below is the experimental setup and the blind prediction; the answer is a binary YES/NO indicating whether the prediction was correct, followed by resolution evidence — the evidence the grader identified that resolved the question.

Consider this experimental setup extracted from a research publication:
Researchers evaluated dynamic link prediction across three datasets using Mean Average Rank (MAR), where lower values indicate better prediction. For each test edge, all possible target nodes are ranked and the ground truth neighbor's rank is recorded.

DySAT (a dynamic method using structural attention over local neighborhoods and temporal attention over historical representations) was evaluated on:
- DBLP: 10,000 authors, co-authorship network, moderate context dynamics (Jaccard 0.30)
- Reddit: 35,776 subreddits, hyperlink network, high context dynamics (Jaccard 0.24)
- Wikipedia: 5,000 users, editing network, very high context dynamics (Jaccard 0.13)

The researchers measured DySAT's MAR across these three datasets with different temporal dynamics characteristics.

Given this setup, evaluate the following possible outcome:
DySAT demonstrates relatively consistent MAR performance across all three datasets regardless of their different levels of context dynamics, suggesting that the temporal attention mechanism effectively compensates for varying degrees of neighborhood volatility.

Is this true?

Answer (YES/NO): NO